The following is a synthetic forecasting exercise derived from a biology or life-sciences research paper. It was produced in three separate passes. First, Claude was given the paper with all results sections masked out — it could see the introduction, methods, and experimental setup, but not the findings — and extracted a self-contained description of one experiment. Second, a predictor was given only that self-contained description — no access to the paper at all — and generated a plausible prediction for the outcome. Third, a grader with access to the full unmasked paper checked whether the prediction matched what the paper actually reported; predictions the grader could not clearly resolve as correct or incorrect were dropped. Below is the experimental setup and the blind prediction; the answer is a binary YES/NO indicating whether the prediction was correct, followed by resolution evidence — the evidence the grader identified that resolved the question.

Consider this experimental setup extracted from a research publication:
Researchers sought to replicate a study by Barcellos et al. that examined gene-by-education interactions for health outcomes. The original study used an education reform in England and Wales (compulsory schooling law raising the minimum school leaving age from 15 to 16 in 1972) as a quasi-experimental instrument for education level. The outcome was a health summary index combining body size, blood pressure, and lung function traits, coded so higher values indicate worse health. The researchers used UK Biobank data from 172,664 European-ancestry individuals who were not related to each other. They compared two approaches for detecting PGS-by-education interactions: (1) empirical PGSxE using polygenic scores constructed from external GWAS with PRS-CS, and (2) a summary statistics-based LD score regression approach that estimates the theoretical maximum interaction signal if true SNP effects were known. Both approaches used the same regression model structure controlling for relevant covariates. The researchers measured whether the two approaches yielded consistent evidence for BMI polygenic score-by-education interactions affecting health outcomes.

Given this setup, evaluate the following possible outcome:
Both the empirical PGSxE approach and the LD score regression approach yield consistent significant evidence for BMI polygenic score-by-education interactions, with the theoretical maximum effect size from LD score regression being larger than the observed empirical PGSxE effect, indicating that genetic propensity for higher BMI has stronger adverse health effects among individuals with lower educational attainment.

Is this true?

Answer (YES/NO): YES